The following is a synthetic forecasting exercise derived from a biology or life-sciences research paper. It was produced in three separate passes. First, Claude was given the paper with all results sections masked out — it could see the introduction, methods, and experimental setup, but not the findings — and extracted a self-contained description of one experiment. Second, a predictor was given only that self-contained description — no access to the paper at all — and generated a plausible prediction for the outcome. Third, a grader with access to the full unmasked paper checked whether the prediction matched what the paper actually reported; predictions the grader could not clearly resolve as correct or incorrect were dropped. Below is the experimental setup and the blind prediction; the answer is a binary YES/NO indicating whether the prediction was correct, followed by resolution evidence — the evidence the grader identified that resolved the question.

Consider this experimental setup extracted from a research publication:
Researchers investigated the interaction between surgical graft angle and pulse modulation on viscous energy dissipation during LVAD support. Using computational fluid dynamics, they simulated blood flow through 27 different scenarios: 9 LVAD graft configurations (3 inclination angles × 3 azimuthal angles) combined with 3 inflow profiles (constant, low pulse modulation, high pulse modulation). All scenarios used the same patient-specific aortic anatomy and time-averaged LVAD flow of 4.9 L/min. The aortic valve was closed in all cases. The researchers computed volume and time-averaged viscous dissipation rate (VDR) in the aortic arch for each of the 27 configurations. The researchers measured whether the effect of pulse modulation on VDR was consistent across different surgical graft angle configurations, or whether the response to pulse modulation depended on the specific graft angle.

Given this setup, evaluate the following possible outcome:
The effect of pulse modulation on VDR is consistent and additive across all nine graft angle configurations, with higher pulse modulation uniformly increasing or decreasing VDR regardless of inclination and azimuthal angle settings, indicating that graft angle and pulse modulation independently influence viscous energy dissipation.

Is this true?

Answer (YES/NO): YES